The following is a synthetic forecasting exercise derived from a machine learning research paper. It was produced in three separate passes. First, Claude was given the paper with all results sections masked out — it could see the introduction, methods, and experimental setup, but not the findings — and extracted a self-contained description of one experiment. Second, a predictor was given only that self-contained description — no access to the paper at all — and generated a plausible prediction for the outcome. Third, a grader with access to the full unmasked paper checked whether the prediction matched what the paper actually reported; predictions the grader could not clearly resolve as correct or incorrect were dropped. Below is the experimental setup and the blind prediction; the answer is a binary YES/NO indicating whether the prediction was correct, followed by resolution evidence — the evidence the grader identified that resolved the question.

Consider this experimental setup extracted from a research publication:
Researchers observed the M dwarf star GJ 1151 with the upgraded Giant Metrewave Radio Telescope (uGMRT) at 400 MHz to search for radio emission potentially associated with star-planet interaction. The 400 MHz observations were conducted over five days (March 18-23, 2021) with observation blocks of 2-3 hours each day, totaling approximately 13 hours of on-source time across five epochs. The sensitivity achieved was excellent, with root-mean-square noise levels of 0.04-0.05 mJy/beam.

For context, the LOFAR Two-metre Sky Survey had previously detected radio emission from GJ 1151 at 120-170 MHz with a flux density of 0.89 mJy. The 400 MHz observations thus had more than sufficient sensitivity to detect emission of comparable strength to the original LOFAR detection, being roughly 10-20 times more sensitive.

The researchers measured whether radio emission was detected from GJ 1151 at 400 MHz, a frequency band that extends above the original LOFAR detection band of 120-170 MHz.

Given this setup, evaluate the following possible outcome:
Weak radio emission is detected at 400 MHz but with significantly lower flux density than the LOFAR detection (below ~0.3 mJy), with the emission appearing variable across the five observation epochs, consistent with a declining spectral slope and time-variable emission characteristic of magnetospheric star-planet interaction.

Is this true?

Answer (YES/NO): NO